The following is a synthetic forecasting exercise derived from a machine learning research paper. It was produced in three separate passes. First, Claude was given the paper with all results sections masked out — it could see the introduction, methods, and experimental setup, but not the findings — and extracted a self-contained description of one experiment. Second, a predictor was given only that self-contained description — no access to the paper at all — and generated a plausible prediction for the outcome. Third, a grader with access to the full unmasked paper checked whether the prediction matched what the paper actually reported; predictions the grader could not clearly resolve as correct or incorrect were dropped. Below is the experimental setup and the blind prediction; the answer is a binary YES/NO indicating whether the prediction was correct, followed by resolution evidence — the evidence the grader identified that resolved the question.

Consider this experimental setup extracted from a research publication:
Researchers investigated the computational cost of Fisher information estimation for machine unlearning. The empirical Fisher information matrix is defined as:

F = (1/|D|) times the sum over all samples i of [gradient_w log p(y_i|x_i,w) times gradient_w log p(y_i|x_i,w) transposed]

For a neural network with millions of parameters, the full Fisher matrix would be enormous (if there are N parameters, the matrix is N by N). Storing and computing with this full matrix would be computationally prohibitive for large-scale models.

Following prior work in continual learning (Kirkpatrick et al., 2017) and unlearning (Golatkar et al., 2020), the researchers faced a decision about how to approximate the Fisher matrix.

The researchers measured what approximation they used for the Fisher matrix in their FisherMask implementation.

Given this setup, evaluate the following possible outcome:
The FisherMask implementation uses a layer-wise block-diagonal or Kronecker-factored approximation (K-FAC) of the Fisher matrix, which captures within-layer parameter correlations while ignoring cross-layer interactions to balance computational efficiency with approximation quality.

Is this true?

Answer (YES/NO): NO